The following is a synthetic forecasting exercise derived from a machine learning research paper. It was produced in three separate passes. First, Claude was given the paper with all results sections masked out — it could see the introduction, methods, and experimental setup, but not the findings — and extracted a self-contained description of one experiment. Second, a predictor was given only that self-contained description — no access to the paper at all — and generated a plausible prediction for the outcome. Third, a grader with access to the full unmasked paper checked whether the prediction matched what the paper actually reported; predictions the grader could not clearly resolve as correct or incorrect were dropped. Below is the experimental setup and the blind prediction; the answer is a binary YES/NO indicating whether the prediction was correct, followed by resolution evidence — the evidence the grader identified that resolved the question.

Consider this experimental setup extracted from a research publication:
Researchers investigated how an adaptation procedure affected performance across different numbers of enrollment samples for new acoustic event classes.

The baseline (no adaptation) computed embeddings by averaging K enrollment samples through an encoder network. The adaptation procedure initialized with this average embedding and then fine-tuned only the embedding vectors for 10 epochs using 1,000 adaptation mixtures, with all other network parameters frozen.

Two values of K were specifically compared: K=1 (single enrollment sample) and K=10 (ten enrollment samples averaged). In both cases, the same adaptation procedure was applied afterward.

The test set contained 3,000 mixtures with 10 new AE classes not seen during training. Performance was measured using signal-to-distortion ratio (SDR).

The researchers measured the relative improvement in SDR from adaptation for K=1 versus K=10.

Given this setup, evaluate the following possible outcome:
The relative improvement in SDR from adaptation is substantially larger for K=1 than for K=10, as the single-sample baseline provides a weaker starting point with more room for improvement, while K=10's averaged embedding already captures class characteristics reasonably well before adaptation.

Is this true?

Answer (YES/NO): NO